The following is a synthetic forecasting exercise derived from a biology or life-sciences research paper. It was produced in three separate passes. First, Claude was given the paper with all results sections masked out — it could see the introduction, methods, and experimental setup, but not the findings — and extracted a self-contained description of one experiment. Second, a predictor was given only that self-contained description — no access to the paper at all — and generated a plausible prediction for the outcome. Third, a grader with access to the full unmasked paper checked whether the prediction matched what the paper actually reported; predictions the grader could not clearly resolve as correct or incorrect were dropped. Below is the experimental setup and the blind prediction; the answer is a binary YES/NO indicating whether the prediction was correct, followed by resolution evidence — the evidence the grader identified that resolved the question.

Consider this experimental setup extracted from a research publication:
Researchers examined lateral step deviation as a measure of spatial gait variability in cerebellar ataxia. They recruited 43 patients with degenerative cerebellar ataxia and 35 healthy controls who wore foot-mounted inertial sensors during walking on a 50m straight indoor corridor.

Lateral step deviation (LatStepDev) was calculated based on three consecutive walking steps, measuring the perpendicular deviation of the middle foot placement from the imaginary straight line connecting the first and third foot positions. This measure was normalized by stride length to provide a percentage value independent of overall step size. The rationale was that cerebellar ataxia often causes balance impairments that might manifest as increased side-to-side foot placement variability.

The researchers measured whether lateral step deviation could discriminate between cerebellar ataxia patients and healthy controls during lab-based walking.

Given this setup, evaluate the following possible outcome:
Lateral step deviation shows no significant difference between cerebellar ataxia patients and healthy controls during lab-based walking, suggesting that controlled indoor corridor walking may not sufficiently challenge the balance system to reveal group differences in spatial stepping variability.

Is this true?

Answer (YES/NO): NO